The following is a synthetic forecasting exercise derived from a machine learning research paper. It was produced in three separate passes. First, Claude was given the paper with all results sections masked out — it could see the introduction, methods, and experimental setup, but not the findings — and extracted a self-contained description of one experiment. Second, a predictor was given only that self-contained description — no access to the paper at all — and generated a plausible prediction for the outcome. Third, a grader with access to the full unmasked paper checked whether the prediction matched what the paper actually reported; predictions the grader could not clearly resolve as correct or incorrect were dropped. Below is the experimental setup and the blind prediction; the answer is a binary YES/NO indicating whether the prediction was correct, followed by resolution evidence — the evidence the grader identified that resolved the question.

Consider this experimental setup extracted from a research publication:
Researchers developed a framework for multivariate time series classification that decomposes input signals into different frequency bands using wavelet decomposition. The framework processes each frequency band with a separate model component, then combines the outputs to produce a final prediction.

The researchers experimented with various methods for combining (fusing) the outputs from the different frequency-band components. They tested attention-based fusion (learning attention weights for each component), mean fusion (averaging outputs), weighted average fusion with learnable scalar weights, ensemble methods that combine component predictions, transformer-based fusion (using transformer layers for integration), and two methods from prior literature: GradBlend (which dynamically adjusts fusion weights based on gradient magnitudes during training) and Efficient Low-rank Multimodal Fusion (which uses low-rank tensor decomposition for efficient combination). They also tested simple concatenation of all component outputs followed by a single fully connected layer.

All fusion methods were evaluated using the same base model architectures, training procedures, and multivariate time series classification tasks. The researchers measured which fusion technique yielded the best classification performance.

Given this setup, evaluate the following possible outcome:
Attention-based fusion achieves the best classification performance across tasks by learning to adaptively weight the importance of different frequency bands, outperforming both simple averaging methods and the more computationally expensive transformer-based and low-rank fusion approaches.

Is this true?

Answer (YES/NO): NO